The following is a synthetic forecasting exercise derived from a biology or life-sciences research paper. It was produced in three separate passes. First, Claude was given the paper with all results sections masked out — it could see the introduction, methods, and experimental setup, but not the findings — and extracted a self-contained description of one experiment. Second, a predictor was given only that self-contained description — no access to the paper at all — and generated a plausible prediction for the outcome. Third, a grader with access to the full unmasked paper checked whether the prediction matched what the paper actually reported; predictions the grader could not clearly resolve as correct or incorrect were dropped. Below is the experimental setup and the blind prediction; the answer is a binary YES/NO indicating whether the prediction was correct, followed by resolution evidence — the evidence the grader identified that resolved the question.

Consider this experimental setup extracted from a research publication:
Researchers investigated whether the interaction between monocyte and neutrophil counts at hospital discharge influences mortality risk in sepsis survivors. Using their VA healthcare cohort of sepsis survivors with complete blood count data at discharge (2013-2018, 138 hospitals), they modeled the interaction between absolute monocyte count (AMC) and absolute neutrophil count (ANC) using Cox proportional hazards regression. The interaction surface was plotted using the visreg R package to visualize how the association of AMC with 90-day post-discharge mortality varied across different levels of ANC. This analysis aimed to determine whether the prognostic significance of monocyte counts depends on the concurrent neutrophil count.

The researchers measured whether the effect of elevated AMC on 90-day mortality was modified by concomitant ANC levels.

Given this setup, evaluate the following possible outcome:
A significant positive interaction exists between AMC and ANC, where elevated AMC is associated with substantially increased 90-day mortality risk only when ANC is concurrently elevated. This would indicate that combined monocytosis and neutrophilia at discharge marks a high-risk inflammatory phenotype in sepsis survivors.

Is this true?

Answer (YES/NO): YES